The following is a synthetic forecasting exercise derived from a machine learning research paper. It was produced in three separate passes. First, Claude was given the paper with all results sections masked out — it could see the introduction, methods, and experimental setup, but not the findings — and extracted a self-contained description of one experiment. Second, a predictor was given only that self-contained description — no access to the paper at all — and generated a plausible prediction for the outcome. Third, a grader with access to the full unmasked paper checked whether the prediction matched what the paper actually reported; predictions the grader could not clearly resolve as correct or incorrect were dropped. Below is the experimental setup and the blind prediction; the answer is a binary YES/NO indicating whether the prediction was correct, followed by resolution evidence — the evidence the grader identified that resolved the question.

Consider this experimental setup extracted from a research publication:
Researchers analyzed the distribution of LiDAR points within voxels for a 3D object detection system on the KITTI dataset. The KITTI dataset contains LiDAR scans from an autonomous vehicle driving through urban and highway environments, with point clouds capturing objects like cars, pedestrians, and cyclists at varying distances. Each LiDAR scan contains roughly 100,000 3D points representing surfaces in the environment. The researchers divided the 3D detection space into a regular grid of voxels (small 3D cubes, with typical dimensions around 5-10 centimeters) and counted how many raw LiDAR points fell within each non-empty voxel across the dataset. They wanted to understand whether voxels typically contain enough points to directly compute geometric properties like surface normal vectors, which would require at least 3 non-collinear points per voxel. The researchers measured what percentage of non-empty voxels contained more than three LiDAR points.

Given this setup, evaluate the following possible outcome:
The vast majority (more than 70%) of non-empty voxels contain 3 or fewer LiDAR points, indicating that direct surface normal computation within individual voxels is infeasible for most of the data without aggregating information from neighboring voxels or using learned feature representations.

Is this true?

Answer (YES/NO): YES